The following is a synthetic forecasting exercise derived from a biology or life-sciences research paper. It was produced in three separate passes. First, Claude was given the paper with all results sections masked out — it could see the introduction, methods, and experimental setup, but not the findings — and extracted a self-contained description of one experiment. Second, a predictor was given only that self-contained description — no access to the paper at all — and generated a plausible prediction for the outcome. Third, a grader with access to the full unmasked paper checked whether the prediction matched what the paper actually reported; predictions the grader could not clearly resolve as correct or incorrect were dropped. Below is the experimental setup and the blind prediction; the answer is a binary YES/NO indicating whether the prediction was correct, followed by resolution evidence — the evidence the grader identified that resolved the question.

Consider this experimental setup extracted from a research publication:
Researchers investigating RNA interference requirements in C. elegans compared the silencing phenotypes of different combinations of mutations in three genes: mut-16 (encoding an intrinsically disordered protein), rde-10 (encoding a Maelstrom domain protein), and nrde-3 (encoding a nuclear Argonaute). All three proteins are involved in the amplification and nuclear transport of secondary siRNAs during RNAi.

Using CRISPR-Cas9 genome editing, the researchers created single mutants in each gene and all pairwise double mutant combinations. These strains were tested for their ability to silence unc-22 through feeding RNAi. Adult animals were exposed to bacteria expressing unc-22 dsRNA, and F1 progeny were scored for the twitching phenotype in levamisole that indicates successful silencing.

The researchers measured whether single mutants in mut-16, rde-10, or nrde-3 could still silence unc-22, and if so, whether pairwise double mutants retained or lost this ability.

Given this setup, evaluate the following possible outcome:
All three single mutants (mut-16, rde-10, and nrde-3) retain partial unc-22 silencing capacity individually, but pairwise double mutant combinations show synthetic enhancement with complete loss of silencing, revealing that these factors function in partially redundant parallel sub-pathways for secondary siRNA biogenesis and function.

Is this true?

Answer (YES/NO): YES